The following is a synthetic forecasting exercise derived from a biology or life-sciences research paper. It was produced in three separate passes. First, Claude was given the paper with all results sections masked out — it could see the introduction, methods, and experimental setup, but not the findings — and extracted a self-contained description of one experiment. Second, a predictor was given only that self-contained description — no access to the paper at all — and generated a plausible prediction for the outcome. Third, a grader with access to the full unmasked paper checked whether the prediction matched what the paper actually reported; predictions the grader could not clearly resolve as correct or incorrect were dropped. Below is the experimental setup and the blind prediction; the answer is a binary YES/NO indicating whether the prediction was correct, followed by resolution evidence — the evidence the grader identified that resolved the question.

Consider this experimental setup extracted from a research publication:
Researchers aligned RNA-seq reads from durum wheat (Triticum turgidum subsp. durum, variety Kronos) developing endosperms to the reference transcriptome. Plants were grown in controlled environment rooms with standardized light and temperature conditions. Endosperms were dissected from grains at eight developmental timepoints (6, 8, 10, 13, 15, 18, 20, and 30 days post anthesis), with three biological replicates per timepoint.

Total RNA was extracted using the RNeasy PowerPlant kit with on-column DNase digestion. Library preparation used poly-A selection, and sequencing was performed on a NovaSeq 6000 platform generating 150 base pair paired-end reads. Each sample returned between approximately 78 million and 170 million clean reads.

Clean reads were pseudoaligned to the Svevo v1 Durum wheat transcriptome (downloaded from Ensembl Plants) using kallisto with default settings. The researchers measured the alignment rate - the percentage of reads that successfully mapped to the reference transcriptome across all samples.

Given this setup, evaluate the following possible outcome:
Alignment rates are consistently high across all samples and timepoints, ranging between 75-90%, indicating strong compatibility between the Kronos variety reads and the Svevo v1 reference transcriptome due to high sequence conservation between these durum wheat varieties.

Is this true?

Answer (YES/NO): NO